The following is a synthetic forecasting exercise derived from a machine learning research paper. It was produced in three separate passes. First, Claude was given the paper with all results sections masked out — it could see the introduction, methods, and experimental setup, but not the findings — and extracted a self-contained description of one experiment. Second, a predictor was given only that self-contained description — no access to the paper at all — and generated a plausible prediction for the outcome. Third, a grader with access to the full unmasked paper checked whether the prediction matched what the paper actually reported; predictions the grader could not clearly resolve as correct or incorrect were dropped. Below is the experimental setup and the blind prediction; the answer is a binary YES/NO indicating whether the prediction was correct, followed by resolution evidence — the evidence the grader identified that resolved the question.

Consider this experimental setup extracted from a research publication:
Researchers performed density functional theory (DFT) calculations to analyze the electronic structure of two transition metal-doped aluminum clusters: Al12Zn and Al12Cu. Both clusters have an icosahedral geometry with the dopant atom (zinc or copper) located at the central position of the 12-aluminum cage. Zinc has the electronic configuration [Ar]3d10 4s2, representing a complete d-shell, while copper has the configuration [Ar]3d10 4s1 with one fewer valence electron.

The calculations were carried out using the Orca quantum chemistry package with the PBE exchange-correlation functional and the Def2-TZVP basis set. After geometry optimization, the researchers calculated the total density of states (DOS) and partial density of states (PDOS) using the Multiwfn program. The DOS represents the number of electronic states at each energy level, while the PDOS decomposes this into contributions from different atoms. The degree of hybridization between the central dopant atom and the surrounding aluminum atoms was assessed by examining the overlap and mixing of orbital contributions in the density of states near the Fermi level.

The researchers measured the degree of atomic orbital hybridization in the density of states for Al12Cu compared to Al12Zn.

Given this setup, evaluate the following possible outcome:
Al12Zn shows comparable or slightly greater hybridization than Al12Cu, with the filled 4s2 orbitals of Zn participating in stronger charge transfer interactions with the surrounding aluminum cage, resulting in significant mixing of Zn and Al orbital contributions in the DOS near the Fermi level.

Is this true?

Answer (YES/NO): NO